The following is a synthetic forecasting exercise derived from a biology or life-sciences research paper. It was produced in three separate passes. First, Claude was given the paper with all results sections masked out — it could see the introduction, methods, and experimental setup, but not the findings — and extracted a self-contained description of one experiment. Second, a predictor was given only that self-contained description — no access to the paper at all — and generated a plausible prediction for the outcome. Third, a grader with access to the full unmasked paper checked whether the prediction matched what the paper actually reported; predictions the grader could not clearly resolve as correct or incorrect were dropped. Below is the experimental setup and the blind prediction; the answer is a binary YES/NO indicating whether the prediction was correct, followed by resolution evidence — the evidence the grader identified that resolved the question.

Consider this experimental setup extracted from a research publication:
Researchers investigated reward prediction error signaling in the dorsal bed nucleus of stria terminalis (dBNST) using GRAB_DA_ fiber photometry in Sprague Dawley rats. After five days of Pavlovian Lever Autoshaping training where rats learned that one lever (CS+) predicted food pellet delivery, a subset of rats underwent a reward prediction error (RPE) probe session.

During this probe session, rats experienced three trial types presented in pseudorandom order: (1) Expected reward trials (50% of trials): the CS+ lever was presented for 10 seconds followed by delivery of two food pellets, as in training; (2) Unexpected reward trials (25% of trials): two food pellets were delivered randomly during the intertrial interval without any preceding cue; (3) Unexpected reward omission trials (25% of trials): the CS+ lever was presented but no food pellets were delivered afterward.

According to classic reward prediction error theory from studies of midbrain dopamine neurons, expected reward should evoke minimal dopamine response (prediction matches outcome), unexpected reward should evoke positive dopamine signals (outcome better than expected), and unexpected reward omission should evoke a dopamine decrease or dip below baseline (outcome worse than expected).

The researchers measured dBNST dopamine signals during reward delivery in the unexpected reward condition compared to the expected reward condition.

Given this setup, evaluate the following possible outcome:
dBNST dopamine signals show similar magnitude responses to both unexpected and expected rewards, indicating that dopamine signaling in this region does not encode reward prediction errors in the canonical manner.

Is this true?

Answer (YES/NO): NO